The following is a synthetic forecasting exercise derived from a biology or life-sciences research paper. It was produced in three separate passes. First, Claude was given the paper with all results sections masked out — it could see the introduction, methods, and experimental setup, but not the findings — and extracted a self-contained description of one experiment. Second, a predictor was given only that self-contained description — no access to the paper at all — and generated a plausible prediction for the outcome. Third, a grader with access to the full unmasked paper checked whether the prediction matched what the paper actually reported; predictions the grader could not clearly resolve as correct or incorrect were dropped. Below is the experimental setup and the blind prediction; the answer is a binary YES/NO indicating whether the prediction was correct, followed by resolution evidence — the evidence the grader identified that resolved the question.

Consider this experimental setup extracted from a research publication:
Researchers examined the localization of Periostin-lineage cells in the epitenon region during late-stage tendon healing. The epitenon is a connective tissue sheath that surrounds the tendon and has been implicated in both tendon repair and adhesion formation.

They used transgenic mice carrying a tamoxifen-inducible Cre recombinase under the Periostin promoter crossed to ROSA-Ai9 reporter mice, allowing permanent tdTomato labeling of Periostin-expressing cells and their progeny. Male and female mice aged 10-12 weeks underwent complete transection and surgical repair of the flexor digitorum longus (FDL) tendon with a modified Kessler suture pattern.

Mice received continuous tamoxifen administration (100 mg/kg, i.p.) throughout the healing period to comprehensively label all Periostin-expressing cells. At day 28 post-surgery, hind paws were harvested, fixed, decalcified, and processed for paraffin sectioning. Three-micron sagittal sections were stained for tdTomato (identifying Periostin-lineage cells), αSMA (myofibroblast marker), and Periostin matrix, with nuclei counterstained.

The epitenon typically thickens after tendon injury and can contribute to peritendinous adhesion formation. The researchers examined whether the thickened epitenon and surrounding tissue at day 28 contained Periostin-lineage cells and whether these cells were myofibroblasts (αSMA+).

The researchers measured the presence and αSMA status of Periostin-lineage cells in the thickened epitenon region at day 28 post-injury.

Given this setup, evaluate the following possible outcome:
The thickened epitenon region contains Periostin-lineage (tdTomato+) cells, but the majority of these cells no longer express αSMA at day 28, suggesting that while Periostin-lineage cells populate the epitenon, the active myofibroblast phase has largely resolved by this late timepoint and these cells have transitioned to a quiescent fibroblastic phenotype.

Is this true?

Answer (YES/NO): NO